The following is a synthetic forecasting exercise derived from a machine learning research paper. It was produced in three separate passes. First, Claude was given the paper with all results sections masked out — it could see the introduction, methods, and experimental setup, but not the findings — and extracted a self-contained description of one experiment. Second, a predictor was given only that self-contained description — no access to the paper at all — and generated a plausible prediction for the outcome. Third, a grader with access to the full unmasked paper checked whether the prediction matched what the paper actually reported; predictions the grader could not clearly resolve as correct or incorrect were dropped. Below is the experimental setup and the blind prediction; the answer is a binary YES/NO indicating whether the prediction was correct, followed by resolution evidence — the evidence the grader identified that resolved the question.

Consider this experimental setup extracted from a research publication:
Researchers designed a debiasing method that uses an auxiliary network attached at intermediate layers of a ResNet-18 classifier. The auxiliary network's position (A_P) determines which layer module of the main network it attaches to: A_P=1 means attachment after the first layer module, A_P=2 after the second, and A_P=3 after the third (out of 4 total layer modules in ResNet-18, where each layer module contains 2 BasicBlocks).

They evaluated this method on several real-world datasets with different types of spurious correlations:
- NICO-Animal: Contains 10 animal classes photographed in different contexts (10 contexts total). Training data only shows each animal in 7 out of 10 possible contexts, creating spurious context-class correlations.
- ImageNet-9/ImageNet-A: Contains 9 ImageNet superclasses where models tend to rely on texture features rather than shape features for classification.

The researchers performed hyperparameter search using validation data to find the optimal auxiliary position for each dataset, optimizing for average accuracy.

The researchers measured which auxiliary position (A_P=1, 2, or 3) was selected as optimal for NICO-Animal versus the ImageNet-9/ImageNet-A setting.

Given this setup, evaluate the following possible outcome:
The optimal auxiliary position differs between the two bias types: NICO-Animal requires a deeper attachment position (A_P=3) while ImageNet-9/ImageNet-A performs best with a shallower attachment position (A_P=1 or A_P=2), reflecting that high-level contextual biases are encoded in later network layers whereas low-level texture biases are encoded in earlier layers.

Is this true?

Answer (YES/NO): NO